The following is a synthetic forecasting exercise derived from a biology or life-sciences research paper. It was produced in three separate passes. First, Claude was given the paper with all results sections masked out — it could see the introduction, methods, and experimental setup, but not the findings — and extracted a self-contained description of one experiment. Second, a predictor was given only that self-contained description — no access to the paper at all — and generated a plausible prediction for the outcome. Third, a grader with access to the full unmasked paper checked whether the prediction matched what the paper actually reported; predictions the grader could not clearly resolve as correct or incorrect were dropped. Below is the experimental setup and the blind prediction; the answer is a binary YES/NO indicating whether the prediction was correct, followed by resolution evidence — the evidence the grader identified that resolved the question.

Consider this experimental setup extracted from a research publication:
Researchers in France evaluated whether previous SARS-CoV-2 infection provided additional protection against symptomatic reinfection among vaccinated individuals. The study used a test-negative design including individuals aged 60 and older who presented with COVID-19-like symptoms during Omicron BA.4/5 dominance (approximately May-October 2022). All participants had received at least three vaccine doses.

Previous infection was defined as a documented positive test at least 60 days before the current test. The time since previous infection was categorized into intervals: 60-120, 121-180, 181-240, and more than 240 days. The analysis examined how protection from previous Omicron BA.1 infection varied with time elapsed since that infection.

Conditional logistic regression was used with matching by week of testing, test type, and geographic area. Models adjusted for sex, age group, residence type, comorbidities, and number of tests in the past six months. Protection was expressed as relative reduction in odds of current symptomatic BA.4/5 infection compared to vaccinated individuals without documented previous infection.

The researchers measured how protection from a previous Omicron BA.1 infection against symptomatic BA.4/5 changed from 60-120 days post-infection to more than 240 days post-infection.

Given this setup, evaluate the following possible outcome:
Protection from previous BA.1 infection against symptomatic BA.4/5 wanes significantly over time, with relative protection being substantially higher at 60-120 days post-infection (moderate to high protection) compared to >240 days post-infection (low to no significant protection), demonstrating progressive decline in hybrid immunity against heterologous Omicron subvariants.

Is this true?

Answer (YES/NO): NO